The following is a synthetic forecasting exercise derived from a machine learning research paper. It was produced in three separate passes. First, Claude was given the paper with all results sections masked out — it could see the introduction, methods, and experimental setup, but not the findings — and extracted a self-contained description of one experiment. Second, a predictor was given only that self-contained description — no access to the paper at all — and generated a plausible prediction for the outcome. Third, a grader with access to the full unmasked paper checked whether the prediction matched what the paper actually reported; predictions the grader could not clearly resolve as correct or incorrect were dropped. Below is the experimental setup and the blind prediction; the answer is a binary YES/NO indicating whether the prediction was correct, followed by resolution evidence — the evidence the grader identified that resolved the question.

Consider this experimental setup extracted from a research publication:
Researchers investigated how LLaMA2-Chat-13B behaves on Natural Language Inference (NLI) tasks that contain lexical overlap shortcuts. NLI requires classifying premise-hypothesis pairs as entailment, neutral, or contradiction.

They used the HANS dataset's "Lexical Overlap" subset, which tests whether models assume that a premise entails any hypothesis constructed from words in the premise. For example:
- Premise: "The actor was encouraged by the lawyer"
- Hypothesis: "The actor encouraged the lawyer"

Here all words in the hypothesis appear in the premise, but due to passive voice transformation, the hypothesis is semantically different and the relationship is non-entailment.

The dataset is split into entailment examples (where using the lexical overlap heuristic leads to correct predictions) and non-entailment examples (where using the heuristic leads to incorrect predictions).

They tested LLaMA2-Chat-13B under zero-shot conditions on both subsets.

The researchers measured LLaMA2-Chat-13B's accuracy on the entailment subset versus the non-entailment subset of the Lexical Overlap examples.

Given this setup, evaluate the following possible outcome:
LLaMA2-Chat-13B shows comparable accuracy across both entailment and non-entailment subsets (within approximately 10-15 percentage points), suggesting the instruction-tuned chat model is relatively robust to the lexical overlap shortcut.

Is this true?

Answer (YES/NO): NO